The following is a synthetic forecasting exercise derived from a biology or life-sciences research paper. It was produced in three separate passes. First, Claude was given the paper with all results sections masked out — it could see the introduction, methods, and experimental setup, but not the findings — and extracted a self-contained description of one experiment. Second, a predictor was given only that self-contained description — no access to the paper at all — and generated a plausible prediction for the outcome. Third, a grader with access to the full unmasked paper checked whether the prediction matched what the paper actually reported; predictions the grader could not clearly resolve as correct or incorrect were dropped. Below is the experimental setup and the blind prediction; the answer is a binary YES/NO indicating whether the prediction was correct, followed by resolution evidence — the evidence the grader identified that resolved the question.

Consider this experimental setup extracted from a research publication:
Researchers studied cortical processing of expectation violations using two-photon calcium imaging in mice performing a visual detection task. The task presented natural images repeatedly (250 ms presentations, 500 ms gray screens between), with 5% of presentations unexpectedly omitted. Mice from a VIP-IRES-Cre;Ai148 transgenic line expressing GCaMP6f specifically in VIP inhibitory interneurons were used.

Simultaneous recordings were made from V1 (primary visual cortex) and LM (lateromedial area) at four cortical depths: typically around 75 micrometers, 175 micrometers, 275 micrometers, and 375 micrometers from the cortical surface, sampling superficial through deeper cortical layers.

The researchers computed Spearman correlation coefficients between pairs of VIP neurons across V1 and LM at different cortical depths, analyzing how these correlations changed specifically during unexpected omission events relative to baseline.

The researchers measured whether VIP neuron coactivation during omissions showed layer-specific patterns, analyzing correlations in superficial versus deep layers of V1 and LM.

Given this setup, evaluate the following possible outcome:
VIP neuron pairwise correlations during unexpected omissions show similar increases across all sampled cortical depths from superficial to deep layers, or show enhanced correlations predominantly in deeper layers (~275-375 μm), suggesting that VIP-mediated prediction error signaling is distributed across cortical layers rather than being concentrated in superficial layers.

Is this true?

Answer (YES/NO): YES